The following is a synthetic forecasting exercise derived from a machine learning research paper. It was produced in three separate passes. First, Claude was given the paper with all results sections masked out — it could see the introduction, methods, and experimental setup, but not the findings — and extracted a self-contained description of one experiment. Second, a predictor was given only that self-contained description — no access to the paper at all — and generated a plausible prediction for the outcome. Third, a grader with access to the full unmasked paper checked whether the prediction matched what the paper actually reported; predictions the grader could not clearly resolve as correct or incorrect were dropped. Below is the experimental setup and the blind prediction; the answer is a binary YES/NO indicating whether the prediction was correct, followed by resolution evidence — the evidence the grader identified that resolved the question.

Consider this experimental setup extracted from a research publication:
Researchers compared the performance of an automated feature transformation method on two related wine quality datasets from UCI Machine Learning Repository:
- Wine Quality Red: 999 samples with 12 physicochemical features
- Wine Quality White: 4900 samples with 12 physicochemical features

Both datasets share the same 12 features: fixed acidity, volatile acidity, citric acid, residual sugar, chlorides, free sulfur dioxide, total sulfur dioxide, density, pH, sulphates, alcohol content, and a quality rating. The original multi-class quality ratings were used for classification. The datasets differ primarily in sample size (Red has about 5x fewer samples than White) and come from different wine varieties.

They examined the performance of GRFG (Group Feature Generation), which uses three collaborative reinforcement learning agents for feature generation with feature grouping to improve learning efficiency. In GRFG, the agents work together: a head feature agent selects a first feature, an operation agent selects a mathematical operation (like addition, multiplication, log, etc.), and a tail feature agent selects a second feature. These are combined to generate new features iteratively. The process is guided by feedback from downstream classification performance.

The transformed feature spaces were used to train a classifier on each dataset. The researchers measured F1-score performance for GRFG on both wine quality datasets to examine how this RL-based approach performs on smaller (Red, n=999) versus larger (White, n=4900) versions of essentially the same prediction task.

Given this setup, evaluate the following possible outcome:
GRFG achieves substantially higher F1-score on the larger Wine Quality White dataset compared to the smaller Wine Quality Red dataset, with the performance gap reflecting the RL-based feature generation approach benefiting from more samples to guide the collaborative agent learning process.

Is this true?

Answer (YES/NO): NO